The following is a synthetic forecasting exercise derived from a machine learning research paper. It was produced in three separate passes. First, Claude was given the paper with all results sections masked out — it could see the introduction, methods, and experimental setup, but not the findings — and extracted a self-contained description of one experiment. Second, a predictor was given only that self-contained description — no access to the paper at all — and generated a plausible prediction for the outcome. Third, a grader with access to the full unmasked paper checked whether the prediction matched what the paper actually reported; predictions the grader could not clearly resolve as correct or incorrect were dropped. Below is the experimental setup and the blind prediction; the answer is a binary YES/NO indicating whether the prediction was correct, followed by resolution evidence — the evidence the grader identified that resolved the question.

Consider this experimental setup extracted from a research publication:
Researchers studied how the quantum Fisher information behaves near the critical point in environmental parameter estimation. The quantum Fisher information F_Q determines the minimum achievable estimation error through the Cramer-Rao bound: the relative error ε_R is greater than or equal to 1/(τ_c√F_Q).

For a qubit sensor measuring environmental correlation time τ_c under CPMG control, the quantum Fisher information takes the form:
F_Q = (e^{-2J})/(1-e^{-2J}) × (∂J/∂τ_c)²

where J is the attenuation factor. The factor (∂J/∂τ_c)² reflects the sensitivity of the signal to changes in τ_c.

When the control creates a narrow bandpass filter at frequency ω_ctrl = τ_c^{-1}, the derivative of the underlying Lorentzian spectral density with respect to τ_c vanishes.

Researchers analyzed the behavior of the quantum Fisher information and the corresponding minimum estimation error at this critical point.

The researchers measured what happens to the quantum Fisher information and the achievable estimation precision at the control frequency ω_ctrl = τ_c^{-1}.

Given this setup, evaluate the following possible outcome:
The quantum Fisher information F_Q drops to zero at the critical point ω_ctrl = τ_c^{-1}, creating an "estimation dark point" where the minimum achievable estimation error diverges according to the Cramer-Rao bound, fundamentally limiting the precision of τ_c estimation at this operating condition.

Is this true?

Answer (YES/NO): YES